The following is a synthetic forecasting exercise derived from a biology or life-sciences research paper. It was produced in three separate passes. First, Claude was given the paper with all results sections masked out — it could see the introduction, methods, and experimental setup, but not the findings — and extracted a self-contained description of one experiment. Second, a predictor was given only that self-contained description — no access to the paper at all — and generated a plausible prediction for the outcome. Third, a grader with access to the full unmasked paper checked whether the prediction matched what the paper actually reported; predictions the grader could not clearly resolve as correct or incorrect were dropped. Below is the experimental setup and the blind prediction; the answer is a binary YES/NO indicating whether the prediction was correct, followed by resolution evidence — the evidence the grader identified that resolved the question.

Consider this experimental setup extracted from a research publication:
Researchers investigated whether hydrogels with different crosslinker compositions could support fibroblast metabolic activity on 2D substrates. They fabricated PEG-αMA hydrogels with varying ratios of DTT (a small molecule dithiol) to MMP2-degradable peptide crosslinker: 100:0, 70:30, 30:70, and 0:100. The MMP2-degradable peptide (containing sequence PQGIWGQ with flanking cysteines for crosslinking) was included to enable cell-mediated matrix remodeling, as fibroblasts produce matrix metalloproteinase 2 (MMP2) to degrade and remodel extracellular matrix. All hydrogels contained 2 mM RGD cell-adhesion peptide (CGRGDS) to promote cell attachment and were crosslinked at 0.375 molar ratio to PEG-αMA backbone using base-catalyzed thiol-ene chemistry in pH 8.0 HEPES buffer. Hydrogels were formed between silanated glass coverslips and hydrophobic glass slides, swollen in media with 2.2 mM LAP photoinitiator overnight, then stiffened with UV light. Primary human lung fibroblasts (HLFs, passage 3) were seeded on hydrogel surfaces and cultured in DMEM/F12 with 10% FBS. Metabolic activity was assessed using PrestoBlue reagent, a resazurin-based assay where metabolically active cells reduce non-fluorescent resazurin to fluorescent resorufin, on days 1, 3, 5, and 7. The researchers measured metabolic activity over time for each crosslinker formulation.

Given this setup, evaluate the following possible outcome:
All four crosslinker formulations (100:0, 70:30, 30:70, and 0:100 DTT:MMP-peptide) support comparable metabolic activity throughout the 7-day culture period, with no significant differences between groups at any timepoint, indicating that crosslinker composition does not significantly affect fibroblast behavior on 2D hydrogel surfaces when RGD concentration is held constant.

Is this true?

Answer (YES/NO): NO